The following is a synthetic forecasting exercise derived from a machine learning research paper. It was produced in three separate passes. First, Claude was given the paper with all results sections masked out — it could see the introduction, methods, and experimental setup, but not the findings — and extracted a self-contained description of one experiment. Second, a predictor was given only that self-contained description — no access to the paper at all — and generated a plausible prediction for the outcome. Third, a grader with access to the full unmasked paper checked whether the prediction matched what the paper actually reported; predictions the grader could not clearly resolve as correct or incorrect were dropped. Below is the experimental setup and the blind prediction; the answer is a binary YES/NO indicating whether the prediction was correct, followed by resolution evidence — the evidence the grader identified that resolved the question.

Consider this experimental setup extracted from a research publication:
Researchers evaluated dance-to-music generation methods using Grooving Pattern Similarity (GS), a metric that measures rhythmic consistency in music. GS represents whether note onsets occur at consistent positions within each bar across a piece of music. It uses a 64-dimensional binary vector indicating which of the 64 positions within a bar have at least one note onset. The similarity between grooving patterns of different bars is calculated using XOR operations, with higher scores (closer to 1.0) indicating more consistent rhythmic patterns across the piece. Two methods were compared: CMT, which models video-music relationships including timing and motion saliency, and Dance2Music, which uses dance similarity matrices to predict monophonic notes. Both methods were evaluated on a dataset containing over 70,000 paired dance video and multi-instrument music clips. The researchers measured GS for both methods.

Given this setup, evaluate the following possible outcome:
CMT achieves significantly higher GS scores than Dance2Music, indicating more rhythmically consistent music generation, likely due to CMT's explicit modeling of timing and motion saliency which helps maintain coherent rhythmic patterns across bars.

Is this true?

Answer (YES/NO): NO